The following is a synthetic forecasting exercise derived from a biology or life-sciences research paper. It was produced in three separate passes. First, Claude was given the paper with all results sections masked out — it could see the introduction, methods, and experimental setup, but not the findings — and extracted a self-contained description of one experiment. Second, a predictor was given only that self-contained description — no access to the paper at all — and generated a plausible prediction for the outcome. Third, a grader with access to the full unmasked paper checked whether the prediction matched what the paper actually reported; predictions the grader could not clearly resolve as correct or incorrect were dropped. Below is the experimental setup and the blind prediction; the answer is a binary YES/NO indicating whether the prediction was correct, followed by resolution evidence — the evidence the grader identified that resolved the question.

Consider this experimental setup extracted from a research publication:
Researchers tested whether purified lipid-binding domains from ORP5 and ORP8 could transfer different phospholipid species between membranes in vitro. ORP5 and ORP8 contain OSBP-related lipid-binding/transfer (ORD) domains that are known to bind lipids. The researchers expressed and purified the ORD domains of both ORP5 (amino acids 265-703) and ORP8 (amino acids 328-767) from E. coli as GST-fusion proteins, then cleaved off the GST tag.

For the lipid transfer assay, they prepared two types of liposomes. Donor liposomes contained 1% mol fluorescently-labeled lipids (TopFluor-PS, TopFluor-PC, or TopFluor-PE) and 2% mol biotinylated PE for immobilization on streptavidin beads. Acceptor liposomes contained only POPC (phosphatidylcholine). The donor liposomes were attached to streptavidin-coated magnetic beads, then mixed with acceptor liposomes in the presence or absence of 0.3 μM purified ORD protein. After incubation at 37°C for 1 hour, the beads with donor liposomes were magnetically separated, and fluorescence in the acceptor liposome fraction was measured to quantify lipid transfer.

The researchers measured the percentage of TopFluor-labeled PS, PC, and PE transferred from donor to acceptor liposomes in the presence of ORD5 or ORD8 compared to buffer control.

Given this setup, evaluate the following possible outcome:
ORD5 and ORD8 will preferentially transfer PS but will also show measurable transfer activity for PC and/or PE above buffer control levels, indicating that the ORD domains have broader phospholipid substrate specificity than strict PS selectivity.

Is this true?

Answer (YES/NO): NO